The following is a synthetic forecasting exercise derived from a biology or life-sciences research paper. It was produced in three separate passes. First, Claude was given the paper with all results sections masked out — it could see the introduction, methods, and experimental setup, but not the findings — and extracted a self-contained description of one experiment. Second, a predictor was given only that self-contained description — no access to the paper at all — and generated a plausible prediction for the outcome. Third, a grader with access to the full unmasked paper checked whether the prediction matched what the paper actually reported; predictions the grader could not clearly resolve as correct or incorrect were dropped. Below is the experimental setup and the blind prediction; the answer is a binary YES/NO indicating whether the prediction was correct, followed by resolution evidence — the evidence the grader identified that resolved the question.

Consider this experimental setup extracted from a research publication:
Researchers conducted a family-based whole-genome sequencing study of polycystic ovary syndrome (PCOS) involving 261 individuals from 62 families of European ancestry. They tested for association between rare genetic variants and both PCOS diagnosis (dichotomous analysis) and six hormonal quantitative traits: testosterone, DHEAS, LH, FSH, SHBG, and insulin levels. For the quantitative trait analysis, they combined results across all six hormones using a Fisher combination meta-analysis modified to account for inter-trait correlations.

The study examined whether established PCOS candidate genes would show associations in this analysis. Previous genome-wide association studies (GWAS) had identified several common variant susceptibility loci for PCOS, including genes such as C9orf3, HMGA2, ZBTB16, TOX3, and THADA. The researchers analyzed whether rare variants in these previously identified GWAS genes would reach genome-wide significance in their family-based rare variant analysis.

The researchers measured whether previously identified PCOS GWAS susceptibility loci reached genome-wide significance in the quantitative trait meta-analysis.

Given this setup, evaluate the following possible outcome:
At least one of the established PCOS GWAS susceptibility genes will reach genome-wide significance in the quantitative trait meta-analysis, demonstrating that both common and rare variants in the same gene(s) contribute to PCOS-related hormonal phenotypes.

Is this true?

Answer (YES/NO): YES